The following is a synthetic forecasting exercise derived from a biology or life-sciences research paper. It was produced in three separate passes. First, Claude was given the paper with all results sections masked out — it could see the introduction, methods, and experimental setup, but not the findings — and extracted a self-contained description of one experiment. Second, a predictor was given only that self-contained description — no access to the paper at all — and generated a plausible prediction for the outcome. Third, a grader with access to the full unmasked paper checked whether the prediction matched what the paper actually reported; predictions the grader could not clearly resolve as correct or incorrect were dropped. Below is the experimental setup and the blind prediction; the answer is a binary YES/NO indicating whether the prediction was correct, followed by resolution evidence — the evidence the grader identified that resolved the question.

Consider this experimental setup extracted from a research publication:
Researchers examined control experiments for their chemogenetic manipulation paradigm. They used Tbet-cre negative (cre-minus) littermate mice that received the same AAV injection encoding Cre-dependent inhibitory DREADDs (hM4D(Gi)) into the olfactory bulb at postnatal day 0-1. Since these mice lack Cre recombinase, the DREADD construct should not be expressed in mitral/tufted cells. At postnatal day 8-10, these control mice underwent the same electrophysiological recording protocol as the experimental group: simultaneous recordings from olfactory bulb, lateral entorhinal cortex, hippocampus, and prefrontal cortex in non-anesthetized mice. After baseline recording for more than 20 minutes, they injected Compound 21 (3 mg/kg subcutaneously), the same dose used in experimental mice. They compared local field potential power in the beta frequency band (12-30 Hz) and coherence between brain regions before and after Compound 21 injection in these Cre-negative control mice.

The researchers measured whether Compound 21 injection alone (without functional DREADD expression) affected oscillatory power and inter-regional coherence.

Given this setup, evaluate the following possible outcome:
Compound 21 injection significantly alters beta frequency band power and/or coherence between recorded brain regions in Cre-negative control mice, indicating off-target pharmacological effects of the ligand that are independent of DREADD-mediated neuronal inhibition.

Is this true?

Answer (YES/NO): NO